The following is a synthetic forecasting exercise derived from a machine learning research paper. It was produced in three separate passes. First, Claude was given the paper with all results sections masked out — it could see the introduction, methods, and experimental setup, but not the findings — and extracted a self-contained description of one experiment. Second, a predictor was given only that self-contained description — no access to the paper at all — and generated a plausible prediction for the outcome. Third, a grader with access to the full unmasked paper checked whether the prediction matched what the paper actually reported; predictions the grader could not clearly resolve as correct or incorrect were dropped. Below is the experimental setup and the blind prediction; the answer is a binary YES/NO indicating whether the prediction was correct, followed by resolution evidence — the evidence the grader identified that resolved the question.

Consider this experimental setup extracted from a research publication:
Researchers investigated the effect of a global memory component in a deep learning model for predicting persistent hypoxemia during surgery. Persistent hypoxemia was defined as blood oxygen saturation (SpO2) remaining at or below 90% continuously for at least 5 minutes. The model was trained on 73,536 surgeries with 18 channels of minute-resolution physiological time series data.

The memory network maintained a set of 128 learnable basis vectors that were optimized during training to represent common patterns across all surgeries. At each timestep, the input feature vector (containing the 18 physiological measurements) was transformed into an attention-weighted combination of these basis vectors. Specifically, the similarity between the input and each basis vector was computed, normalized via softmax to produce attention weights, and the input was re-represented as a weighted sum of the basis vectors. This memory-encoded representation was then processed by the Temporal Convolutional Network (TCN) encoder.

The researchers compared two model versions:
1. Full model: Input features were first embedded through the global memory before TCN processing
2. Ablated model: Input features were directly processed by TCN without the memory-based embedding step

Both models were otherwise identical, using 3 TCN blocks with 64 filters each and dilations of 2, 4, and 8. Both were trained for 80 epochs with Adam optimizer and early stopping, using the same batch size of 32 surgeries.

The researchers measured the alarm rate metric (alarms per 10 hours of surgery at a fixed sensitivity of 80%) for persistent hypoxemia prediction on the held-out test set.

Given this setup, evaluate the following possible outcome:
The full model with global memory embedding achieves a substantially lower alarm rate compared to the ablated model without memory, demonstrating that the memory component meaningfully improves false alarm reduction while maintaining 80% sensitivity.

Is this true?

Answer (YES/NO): YES